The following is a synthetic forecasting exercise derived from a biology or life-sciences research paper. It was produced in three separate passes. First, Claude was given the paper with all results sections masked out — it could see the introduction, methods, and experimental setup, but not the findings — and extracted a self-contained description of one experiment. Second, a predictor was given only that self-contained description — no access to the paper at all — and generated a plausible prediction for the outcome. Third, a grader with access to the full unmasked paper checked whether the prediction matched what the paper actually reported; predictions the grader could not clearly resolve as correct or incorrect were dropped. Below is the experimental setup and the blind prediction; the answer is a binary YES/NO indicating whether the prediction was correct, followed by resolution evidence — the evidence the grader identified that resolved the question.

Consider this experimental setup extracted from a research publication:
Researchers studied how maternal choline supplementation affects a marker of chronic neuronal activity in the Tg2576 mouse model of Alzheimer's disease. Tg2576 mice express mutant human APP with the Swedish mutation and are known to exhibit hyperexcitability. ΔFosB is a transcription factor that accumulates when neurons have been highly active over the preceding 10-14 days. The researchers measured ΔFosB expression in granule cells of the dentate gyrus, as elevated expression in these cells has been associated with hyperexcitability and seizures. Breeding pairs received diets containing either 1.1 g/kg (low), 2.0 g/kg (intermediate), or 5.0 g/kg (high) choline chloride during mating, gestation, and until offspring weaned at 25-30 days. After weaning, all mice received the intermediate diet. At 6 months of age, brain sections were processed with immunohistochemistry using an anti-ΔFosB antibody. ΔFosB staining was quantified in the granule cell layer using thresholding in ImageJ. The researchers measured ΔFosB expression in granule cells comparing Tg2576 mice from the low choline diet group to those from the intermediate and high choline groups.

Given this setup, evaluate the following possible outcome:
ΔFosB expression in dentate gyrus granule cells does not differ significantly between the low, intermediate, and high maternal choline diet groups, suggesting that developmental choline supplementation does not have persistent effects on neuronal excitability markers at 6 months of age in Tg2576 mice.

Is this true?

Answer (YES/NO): NO